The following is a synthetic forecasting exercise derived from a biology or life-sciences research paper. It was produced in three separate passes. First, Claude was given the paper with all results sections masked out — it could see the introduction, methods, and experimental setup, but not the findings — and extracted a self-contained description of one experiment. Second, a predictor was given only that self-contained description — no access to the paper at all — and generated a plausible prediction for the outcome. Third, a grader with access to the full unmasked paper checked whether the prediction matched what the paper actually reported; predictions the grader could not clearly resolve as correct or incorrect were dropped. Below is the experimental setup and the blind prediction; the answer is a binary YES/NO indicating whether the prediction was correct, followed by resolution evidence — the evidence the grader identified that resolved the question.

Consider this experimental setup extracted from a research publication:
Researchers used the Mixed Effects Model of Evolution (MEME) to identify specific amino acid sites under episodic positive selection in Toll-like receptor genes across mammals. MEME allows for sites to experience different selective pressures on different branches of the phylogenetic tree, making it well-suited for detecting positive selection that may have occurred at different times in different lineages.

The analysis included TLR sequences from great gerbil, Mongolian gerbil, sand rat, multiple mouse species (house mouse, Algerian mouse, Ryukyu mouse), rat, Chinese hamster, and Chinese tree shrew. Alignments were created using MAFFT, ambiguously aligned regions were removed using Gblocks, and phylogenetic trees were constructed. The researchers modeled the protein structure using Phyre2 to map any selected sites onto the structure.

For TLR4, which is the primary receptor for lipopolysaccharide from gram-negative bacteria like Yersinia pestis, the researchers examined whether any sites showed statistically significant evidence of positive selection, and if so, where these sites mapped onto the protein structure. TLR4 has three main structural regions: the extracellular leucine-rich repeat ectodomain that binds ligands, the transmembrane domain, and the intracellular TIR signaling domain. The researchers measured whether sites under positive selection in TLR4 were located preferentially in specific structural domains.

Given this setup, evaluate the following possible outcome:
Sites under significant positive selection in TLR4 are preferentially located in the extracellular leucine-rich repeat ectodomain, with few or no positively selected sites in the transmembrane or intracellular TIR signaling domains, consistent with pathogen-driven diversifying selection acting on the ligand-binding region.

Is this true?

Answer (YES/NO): YES